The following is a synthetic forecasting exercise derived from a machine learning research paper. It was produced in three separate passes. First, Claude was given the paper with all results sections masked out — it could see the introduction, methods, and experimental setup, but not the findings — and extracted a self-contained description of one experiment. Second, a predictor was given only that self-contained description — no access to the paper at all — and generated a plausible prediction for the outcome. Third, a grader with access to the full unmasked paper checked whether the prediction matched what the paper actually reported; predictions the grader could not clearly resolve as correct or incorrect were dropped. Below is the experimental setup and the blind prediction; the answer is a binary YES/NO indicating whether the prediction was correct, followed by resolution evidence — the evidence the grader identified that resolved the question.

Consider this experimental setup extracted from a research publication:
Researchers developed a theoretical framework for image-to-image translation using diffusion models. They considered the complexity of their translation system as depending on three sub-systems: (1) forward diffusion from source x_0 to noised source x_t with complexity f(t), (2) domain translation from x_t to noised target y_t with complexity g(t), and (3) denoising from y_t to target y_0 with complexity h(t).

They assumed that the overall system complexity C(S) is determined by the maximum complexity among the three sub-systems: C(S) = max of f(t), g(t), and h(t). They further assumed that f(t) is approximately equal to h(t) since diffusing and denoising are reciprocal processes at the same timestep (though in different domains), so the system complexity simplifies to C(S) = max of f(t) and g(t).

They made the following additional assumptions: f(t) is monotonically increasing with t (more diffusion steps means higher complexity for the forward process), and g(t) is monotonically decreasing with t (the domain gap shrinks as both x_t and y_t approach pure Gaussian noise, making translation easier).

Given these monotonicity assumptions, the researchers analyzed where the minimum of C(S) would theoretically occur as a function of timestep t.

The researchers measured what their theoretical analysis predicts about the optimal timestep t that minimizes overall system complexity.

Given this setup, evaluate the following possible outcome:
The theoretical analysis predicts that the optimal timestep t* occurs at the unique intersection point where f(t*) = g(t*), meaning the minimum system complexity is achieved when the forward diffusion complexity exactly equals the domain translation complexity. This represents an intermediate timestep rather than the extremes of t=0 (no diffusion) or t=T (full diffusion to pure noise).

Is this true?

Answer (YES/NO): YES